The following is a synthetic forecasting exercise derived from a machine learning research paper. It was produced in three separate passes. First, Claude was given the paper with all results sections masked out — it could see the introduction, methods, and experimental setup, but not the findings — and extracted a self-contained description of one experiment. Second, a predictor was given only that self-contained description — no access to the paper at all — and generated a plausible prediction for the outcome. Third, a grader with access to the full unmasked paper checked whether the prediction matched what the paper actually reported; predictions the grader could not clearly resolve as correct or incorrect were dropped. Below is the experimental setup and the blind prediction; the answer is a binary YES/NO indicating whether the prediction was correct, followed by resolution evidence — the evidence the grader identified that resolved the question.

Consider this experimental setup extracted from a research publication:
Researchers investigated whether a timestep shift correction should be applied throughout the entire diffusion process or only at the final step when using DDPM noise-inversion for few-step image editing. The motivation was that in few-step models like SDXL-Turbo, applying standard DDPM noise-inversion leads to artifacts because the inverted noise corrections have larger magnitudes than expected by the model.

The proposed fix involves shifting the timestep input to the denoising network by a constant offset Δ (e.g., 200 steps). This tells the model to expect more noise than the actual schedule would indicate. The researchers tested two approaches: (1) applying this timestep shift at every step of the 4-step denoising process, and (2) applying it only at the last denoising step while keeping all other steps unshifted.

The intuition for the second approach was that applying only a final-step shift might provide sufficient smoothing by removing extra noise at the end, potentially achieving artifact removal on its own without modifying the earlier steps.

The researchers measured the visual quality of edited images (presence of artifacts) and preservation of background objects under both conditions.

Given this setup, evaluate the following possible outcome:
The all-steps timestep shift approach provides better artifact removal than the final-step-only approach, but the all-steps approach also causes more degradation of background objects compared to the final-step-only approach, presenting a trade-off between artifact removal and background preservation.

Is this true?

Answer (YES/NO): NO